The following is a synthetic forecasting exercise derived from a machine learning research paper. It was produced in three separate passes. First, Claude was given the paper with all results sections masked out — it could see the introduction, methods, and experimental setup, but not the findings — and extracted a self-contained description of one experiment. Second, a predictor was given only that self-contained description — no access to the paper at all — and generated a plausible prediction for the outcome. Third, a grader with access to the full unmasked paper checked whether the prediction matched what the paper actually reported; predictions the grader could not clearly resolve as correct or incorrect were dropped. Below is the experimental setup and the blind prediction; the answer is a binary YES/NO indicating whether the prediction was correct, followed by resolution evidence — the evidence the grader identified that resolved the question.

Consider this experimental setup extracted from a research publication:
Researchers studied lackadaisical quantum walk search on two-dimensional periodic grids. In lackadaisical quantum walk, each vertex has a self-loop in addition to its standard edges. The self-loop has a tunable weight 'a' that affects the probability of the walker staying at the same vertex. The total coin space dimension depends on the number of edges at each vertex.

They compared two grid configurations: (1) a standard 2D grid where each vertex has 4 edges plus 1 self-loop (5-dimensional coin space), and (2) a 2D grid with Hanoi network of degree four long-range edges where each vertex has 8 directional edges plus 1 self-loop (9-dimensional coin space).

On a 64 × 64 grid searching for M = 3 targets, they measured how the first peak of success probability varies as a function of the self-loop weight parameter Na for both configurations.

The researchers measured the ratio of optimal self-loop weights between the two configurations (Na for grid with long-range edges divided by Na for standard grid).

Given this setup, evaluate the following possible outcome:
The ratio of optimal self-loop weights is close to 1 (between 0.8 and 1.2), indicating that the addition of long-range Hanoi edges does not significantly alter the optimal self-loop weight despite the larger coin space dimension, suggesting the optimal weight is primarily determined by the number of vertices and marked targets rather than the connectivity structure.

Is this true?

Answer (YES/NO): NO